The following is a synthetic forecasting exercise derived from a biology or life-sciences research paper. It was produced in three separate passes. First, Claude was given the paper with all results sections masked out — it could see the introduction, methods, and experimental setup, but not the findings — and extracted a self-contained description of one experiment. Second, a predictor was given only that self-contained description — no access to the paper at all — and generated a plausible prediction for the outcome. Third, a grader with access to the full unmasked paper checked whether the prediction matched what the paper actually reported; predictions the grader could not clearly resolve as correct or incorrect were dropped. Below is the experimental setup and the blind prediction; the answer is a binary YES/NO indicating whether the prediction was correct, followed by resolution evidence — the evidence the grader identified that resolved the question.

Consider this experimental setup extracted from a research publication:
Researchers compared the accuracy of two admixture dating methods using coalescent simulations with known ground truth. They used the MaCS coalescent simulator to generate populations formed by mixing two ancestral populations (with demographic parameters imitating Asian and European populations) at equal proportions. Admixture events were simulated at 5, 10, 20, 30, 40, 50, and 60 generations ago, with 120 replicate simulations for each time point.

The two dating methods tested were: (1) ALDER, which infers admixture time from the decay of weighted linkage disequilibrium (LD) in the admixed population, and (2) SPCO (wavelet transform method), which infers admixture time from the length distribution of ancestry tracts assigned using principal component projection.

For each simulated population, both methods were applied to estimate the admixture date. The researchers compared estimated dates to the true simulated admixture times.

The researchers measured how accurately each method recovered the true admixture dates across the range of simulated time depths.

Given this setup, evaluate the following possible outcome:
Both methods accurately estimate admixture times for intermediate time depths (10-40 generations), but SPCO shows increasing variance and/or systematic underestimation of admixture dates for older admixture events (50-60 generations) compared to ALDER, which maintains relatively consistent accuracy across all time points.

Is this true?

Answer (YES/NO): NO